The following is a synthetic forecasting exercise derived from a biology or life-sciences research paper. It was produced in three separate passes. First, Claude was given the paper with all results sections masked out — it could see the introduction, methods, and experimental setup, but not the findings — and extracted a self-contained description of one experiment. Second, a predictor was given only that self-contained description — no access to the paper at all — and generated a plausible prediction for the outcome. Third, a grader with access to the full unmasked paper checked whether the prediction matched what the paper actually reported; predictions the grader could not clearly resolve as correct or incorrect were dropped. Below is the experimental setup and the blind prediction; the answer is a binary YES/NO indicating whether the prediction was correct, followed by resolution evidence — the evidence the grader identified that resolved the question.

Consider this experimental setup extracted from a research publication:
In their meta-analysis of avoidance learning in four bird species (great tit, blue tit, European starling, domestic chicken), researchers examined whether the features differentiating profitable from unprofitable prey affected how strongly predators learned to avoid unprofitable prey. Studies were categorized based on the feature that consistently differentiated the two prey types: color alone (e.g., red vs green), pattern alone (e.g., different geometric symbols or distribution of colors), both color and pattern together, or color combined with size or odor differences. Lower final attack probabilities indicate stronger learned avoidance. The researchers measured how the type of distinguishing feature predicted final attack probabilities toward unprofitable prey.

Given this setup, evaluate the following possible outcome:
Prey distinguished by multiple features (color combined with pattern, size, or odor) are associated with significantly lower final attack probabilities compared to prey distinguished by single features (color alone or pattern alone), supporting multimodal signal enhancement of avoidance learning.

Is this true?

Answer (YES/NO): NO